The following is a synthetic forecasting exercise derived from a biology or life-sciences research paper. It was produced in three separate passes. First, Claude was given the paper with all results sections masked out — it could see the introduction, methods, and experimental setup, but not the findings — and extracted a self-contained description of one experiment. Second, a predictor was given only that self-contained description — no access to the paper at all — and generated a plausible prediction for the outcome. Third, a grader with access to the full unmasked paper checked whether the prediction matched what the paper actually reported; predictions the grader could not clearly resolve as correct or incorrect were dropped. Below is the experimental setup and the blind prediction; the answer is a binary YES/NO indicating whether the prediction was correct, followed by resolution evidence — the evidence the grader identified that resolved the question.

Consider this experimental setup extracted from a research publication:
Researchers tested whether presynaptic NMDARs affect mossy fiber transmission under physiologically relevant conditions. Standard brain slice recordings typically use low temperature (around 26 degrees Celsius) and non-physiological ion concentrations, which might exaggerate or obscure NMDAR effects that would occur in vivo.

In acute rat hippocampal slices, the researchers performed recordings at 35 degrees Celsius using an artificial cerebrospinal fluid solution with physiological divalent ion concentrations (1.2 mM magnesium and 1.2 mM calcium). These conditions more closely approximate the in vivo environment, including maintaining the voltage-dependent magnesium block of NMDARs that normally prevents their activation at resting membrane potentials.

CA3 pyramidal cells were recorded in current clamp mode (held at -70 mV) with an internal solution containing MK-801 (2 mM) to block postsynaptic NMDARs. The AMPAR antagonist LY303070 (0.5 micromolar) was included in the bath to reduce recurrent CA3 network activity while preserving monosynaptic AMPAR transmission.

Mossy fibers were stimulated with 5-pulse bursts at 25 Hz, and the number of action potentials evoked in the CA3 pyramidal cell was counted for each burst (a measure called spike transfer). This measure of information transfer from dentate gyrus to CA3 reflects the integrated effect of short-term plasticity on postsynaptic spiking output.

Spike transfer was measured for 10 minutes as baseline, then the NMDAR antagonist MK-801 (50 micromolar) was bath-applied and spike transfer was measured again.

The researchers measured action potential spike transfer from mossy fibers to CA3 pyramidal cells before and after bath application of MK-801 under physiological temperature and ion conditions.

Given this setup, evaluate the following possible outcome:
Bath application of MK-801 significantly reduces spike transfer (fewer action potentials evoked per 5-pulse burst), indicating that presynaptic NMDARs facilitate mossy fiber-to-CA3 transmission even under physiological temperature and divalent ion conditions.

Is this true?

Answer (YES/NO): YES